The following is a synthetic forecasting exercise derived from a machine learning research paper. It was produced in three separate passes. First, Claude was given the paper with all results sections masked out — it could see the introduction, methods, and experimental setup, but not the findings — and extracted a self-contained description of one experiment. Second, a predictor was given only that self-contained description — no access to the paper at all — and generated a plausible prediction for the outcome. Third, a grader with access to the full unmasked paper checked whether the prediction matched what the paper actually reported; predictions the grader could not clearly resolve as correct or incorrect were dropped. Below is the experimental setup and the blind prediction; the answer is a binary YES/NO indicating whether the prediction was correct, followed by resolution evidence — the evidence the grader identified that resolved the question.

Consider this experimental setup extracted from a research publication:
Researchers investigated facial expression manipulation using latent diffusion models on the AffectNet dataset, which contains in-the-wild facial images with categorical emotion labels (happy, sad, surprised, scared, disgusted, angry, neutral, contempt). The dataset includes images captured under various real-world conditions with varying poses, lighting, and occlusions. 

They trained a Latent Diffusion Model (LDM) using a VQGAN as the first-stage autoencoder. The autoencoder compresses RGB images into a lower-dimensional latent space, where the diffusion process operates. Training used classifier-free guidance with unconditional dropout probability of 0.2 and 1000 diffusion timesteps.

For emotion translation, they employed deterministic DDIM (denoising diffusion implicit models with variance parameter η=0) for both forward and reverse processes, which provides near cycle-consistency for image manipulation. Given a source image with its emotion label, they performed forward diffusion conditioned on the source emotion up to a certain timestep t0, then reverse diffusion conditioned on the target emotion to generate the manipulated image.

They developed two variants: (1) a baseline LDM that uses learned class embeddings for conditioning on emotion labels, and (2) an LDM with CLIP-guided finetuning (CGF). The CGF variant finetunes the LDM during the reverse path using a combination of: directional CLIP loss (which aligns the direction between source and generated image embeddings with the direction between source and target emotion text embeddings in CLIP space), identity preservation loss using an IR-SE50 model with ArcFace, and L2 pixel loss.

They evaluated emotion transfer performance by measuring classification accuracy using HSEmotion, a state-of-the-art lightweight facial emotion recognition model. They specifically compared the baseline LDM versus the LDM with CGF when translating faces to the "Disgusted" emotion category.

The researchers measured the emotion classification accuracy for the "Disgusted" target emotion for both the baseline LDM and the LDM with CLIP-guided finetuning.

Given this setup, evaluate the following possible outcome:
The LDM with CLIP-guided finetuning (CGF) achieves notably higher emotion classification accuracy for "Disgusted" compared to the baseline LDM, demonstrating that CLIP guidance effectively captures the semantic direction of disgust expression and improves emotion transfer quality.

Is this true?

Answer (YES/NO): NO